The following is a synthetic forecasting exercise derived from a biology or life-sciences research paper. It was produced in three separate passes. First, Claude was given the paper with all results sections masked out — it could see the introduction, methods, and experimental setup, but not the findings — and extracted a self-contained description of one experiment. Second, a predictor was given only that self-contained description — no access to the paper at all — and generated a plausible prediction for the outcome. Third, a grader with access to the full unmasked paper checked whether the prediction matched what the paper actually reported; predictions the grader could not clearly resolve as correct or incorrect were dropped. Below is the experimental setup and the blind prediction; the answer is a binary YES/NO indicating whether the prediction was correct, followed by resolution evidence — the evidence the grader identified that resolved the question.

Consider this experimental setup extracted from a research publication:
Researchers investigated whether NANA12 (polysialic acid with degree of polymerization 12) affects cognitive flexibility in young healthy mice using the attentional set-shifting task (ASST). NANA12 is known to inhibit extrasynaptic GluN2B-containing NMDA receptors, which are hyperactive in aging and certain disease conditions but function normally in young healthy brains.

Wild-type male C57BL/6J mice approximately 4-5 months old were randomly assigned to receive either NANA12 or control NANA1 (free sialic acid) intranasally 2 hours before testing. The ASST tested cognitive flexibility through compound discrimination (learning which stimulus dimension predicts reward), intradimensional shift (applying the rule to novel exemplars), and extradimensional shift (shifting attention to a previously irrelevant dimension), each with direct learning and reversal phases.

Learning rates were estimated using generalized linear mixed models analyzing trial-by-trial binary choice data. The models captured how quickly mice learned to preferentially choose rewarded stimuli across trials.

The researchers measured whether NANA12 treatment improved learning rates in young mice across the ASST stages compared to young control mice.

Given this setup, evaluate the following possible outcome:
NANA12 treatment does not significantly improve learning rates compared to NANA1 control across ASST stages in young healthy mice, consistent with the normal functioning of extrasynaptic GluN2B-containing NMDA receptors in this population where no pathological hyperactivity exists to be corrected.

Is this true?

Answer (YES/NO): NO